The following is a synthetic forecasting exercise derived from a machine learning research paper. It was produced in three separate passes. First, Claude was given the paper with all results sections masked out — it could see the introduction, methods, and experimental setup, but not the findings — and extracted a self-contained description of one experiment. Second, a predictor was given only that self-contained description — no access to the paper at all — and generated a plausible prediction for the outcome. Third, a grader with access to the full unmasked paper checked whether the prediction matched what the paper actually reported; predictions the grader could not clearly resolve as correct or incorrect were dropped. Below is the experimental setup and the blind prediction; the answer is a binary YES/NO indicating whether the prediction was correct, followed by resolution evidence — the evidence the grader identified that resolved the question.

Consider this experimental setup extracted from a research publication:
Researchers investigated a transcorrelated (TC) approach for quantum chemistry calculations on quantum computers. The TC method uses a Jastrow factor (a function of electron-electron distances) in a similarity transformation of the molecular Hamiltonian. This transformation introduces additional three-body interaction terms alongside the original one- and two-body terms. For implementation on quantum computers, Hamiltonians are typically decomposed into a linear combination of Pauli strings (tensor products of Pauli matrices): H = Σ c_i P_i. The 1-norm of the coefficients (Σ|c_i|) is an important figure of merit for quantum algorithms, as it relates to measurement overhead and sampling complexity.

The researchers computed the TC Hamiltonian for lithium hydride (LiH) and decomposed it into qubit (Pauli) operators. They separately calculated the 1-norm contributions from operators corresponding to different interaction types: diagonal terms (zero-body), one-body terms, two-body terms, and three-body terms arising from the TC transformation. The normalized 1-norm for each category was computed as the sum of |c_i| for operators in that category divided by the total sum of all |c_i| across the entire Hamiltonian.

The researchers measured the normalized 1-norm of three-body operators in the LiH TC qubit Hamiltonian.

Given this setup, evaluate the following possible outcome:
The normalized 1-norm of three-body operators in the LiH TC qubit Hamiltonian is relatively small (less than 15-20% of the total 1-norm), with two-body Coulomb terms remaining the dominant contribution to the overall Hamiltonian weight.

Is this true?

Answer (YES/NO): YES